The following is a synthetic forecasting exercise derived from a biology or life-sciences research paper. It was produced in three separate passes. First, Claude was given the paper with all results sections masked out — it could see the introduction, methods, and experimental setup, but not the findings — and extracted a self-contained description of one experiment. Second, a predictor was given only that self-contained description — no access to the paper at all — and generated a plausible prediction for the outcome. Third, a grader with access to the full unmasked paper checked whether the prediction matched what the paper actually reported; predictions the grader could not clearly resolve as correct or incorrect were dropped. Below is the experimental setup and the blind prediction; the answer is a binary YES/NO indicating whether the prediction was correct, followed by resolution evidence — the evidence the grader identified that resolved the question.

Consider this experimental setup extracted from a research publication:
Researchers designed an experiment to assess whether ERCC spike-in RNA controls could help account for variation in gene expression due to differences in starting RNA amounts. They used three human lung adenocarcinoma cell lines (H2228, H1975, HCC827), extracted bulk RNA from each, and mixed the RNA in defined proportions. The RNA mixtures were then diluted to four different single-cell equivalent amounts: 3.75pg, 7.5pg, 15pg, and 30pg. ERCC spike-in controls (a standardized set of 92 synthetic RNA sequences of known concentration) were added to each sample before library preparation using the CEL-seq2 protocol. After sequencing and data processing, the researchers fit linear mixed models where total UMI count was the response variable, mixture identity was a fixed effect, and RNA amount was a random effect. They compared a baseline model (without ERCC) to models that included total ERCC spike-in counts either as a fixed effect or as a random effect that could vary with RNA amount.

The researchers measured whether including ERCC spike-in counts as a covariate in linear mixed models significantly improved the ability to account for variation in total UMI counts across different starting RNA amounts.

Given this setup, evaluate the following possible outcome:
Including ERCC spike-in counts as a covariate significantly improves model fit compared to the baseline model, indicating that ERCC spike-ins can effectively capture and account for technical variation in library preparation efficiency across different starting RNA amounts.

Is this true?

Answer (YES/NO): YES